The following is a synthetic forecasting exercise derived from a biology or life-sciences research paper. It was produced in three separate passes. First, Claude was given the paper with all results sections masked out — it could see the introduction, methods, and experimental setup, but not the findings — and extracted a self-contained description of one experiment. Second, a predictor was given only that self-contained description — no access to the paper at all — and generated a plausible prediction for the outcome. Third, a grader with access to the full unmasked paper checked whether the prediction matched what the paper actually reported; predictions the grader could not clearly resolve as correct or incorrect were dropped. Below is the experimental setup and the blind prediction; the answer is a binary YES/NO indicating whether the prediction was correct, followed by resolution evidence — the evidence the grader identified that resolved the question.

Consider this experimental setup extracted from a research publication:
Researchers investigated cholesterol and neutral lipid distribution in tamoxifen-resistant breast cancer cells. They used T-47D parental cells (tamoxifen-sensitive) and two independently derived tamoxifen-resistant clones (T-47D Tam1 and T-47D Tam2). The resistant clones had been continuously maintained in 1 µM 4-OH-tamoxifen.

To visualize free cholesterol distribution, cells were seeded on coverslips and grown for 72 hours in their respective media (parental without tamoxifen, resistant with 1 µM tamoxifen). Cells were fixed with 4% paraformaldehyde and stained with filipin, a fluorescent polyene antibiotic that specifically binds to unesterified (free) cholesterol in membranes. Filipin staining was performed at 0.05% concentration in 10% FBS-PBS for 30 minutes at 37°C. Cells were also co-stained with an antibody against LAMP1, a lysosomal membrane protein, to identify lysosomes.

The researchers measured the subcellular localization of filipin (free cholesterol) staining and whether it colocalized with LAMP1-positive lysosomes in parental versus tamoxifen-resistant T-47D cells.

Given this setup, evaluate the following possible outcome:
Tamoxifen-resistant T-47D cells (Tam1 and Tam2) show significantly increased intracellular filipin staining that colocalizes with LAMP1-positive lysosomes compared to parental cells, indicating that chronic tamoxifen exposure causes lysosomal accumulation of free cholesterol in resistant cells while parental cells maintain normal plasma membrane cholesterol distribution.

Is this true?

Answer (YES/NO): YES